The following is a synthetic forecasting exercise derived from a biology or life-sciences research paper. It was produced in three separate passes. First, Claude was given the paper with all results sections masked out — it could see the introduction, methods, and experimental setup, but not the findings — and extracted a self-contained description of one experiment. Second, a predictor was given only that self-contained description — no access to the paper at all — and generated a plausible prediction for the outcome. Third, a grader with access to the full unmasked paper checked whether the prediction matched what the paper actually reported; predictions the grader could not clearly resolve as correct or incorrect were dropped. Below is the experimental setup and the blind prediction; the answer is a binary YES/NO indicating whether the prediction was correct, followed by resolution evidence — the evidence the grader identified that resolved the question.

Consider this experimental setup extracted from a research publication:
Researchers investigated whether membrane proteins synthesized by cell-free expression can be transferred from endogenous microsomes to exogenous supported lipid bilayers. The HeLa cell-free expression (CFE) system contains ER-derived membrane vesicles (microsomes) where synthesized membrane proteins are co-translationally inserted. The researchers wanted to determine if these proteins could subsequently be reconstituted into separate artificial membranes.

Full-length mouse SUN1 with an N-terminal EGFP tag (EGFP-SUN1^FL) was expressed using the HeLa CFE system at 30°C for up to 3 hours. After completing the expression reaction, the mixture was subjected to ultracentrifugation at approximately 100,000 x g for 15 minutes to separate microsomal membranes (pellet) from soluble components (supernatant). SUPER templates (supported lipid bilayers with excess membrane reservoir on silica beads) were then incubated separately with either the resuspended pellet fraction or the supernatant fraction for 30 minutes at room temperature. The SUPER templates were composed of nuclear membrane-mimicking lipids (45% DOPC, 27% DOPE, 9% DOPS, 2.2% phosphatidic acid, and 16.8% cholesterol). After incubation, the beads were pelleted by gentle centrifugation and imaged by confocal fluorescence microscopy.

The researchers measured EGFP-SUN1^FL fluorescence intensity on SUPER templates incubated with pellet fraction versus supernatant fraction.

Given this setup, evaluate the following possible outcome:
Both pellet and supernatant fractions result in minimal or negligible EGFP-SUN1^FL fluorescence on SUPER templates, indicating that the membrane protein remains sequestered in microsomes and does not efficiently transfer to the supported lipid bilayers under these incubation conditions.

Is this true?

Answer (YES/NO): NO